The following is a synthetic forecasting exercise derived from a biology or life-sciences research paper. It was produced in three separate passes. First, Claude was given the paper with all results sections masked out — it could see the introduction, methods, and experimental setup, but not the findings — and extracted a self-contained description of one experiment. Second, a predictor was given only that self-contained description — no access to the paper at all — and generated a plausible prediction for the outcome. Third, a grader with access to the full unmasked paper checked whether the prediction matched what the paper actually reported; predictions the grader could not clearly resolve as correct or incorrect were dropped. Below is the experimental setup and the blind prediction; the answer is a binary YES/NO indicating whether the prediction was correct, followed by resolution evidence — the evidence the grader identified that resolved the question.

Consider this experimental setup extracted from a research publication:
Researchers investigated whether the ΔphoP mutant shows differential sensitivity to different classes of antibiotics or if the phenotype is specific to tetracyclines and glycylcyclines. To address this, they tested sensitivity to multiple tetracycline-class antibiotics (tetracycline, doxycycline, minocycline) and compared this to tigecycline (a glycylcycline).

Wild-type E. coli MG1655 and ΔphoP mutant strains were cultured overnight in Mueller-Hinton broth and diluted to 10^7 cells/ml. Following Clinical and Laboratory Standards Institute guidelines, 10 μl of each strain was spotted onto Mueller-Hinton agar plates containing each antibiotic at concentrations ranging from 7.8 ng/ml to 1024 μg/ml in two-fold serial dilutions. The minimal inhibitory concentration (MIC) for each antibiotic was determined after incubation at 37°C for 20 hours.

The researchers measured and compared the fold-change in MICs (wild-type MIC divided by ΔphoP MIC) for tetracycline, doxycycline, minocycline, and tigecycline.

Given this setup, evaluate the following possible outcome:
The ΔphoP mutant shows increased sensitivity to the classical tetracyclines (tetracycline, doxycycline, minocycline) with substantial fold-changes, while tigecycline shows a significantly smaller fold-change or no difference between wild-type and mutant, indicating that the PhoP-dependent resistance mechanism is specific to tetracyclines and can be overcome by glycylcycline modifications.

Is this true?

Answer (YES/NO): NO